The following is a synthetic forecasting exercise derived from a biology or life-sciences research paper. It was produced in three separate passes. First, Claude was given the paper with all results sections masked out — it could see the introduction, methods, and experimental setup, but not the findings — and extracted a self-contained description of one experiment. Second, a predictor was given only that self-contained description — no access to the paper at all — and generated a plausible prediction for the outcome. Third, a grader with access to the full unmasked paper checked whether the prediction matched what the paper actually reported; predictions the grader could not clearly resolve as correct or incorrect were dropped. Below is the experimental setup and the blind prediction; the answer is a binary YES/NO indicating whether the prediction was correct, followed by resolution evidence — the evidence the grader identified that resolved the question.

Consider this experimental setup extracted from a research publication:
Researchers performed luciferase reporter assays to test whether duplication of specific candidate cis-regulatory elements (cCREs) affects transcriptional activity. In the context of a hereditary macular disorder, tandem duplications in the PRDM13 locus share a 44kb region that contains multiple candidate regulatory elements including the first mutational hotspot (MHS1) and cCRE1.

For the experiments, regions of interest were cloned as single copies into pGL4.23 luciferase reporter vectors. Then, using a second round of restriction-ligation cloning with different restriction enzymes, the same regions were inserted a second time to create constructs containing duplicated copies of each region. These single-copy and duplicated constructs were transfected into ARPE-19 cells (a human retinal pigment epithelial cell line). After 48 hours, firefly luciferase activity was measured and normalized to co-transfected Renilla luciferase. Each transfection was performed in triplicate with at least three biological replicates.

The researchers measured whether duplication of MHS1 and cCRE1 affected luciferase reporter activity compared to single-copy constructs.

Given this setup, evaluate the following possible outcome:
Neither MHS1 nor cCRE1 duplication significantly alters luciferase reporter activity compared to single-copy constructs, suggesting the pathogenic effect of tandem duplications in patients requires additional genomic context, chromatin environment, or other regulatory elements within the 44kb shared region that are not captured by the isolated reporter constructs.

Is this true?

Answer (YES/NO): NO